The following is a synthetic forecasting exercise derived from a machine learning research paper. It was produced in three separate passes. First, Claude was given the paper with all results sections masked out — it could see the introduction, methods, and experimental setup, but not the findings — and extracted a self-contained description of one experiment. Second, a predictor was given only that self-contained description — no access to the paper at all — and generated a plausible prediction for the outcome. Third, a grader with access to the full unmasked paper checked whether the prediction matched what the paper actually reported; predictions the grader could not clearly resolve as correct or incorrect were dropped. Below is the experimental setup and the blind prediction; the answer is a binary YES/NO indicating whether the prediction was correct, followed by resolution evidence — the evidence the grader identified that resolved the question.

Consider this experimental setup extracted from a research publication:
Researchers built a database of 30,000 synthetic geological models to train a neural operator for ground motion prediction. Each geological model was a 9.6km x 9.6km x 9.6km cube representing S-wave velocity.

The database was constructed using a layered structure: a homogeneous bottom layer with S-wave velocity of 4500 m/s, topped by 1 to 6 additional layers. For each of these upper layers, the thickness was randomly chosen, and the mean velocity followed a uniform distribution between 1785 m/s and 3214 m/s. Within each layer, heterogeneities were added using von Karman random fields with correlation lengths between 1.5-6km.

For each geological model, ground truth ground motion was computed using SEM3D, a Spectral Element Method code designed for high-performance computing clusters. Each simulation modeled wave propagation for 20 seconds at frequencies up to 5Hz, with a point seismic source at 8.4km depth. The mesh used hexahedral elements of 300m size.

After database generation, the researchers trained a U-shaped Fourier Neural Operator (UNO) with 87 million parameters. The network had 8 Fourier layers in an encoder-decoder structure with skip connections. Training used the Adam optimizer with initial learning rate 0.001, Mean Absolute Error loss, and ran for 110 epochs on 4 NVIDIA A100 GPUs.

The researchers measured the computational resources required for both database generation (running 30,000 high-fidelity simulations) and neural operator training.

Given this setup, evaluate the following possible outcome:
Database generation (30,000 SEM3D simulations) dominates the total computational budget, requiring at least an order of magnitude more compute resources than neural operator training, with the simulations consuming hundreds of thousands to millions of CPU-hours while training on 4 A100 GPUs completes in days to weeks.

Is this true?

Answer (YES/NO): NO